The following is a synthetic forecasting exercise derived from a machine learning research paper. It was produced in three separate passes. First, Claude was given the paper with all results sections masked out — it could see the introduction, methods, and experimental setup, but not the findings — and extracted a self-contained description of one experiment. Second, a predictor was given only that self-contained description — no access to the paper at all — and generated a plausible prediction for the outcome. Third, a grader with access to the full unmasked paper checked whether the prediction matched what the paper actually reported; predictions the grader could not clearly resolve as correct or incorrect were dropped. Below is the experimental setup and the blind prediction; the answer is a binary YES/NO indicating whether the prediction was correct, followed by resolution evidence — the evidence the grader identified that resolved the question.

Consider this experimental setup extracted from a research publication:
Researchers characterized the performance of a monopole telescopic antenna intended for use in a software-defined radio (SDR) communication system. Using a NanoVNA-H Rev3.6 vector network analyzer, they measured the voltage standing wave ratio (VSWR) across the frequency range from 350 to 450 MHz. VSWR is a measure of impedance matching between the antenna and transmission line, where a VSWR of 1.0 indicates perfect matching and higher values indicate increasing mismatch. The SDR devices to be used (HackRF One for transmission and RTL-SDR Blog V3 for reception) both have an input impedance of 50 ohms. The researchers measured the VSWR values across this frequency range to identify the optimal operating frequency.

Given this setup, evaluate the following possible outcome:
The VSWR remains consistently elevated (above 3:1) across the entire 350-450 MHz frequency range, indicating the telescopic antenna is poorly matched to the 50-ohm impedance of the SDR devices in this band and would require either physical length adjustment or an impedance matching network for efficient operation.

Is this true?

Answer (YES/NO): NO